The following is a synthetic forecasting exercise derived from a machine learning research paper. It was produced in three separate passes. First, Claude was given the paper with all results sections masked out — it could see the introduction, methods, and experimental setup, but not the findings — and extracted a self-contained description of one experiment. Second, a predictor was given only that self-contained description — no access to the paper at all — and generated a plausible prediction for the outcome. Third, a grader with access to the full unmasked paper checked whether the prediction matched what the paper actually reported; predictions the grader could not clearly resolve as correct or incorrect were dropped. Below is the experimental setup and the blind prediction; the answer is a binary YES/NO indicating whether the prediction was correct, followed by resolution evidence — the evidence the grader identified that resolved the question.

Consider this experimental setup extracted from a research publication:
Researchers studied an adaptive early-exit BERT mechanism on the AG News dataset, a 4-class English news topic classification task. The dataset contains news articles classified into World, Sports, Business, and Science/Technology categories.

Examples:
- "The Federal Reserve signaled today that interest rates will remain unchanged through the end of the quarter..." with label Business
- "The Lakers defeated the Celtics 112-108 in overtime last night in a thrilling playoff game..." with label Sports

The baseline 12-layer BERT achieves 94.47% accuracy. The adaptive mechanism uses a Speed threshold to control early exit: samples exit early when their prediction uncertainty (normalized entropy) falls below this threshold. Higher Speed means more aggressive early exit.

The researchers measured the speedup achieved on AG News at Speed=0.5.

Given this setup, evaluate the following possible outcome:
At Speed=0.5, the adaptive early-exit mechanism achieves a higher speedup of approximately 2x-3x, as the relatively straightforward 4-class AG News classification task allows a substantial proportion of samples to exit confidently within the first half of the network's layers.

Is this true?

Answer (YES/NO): NO